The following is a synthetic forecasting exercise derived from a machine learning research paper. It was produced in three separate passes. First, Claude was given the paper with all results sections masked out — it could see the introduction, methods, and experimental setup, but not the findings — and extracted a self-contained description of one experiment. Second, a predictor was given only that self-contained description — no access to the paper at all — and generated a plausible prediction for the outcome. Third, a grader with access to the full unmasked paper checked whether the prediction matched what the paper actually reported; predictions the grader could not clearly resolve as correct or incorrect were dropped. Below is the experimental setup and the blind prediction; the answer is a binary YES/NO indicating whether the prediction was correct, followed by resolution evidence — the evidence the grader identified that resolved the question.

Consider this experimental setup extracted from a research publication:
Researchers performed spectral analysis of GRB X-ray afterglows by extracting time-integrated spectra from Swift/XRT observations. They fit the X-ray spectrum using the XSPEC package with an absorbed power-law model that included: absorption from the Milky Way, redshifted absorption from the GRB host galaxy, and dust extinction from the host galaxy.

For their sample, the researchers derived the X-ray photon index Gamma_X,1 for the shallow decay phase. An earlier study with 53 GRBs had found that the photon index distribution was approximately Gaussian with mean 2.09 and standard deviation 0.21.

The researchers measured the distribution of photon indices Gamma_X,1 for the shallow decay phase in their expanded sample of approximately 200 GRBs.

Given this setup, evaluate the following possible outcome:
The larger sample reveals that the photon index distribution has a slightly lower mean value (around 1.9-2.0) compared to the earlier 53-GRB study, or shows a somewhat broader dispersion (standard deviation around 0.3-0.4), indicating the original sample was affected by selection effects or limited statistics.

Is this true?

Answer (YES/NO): NO